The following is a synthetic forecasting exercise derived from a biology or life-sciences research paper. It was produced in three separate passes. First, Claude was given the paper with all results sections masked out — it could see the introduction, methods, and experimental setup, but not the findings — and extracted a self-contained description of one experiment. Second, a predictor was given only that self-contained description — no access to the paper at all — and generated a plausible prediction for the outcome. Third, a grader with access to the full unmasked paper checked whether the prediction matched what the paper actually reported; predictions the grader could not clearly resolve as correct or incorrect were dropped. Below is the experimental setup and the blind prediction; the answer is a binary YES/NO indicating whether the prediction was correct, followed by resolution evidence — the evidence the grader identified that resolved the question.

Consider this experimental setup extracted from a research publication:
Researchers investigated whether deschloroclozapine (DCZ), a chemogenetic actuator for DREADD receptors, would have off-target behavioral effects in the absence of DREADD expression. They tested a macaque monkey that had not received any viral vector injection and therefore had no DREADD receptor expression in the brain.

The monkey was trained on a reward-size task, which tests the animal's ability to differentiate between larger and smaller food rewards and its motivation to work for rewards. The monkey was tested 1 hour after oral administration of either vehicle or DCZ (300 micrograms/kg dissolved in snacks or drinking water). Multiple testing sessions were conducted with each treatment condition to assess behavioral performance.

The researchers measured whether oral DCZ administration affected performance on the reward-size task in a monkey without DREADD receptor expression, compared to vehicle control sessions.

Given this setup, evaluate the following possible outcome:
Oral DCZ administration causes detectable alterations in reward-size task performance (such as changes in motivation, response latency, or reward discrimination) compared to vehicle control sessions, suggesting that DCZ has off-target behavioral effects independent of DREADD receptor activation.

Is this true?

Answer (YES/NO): NO